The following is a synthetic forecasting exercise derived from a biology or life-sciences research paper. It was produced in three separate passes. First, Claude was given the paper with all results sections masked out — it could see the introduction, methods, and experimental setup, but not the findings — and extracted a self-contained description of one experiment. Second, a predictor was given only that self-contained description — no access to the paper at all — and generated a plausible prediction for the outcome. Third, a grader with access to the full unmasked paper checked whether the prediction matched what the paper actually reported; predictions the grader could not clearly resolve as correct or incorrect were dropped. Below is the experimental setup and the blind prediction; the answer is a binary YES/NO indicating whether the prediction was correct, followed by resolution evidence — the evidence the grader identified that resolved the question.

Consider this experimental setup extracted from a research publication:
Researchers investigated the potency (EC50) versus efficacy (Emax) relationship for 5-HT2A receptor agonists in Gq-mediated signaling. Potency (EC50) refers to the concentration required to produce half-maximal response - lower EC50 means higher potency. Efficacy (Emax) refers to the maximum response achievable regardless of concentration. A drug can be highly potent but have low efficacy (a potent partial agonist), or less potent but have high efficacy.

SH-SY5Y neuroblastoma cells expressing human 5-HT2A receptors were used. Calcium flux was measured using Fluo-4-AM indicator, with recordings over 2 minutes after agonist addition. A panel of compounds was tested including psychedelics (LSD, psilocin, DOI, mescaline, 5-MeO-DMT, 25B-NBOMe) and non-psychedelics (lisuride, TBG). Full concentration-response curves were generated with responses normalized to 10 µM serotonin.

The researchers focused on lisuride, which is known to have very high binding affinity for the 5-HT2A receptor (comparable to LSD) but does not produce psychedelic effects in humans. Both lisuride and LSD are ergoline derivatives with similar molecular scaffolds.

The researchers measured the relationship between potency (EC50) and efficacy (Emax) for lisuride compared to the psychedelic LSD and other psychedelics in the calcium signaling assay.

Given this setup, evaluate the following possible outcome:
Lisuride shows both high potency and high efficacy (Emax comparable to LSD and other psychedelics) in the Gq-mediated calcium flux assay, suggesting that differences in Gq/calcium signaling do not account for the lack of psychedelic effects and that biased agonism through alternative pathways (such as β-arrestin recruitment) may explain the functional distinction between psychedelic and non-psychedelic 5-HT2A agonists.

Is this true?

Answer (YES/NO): NO